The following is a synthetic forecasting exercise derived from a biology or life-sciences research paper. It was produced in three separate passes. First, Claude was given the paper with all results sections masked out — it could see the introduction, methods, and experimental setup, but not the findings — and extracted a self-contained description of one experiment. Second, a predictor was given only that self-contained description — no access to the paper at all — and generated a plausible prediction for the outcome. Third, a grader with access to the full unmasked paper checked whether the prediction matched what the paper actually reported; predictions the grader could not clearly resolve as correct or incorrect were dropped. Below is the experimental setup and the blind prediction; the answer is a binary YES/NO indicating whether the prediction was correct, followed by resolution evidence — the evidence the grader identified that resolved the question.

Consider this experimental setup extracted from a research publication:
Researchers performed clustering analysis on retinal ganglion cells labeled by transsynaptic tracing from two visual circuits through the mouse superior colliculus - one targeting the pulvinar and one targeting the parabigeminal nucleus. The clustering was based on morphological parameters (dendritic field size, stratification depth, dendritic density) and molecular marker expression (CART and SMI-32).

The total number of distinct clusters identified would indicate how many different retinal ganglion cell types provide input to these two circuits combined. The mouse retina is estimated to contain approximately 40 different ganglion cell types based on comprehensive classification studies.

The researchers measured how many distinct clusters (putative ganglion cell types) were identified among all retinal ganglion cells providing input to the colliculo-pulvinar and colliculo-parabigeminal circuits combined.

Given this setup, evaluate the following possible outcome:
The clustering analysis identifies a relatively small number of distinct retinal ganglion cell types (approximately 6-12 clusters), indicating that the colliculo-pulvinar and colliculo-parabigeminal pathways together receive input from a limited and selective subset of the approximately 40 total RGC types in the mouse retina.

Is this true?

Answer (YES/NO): YES